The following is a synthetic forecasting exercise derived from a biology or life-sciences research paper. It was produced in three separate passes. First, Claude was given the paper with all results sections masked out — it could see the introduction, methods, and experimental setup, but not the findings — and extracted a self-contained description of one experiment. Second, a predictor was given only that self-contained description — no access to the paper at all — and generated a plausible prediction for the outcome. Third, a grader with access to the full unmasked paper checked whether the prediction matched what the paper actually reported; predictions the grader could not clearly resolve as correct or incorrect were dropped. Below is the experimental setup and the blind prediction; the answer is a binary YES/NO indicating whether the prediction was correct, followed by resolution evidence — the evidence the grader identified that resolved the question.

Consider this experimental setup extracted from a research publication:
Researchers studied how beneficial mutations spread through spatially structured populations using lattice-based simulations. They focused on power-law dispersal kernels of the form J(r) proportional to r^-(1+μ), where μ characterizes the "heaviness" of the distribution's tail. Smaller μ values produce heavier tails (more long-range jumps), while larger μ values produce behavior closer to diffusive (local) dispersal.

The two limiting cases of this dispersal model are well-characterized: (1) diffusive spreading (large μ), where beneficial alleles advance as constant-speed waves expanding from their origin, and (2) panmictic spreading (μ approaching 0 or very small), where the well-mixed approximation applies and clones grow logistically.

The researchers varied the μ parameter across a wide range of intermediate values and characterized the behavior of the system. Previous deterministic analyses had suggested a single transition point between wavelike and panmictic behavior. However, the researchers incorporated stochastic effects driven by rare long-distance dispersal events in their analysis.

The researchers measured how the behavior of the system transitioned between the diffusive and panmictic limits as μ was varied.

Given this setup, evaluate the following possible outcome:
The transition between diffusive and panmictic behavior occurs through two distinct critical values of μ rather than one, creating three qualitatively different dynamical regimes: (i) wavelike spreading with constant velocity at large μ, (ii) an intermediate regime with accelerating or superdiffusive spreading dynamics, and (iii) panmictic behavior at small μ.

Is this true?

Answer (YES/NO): YES